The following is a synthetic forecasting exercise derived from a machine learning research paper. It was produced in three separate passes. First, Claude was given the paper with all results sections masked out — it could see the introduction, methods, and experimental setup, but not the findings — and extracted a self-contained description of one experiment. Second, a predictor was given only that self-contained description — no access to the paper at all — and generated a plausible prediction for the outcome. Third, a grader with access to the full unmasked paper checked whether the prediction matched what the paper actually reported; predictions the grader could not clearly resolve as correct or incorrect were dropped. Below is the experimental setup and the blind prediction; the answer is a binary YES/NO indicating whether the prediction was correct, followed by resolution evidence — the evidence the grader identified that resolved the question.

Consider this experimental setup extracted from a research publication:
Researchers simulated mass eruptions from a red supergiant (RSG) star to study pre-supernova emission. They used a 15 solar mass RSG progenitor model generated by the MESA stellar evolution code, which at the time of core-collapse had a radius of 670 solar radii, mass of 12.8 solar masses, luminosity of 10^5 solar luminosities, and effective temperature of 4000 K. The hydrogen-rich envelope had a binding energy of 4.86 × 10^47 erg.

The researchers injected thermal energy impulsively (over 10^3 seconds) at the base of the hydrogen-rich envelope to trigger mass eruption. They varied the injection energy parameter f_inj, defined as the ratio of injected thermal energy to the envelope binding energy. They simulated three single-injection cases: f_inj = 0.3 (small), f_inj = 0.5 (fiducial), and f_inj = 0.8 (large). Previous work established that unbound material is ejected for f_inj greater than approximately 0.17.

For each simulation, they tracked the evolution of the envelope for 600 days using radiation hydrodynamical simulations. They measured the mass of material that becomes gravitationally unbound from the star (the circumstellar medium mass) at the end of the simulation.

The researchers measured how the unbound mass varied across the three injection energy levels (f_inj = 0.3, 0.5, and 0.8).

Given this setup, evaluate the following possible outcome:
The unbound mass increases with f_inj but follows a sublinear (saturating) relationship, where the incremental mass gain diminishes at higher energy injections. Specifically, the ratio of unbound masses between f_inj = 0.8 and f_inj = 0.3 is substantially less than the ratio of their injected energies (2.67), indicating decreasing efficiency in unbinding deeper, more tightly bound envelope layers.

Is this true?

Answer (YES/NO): NO